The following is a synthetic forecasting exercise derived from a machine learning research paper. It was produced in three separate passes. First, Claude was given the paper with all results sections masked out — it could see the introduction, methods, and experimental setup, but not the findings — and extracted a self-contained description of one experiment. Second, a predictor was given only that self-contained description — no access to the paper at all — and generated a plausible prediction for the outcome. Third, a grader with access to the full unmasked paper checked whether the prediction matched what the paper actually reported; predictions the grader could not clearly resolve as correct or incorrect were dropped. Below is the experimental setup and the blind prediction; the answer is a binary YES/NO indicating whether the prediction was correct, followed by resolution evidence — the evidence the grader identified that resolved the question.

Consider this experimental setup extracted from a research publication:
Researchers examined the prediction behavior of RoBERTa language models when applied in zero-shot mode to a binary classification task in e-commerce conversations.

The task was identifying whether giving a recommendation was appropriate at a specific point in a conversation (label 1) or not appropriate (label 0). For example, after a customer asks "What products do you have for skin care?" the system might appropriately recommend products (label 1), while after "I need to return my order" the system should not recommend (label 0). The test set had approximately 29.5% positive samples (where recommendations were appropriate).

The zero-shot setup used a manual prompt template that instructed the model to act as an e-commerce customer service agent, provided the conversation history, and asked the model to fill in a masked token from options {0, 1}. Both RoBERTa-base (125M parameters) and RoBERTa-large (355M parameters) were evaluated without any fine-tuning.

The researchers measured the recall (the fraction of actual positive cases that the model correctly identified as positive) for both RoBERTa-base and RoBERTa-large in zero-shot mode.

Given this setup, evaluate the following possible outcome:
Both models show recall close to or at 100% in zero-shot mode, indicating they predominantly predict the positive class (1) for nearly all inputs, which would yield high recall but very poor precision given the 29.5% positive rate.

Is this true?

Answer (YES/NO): YES